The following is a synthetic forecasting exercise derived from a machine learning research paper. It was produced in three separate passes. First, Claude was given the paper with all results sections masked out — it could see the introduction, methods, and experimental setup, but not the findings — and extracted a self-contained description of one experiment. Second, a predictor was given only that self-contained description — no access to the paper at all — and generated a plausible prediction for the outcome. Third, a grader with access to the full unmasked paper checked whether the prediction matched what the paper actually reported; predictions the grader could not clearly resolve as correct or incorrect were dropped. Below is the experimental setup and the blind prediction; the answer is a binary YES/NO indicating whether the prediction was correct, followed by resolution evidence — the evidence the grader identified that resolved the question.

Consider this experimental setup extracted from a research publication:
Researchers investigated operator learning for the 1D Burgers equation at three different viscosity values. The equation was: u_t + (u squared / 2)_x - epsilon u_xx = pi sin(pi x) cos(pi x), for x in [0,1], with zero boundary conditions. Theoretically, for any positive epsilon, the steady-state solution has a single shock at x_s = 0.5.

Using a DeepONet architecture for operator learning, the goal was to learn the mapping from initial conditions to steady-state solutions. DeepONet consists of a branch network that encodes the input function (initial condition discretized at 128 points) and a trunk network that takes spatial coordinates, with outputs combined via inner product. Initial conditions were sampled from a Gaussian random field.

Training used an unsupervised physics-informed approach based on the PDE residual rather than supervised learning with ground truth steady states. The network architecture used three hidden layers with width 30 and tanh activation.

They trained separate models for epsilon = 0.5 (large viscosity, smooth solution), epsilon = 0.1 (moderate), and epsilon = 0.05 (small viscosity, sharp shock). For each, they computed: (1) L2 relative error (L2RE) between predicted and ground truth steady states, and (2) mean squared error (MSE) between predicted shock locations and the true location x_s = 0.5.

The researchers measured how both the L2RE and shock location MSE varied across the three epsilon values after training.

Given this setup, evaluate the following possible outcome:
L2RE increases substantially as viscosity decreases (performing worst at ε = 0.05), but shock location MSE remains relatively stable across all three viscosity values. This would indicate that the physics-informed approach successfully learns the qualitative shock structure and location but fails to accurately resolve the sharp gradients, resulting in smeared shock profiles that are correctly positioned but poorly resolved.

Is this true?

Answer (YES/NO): NO